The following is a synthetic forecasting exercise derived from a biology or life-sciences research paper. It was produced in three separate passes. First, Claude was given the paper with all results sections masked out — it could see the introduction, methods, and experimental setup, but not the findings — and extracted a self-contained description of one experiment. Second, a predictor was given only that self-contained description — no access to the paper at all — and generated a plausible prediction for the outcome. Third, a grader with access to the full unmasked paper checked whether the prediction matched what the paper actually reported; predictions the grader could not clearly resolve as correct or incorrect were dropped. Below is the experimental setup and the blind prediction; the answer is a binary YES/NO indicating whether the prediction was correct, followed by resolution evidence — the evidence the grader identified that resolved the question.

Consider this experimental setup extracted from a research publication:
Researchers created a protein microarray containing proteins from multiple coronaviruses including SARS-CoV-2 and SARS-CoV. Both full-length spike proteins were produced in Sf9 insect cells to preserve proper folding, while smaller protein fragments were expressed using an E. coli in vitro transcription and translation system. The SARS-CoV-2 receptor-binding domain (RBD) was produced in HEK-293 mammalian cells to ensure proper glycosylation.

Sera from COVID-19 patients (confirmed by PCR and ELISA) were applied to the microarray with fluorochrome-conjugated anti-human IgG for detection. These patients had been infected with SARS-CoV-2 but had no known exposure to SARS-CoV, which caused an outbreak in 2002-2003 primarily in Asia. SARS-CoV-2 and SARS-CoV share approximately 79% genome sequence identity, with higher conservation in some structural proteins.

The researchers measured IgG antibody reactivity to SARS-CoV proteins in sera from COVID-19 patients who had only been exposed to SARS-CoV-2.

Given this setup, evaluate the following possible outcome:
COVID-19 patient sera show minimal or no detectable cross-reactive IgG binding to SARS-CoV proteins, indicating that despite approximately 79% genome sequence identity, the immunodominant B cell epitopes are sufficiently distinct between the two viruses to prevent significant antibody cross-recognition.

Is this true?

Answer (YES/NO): NO